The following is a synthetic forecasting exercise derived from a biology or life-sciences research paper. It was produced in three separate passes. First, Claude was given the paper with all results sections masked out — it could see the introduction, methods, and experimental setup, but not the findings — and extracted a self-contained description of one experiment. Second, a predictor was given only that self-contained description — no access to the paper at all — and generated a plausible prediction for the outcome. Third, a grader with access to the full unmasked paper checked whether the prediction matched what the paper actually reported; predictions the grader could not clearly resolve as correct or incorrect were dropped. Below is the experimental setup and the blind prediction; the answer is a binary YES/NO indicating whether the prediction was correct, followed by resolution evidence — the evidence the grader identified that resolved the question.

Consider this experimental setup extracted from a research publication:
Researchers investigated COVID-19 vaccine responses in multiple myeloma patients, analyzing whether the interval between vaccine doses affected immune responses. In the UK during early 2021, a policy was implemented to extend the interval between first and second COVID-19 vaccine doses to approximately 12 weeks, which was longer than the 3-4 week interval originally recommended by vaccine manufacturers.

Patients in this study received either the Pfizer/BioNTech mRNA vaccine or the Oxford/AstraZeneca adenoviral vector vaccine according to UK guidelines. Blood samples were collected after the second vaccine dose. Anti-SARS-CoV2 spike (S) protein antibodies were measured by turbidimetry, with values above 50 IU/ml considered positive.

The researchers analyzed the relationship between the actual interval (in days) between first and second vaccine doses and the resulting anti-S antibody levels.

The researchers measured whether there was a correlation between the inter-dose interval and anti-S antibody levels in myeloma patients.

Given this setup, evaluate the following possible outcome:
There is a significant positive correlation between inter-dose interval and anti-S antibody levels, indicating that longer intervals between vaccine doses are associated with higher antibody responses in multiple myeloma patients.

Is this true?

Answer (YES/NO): NO